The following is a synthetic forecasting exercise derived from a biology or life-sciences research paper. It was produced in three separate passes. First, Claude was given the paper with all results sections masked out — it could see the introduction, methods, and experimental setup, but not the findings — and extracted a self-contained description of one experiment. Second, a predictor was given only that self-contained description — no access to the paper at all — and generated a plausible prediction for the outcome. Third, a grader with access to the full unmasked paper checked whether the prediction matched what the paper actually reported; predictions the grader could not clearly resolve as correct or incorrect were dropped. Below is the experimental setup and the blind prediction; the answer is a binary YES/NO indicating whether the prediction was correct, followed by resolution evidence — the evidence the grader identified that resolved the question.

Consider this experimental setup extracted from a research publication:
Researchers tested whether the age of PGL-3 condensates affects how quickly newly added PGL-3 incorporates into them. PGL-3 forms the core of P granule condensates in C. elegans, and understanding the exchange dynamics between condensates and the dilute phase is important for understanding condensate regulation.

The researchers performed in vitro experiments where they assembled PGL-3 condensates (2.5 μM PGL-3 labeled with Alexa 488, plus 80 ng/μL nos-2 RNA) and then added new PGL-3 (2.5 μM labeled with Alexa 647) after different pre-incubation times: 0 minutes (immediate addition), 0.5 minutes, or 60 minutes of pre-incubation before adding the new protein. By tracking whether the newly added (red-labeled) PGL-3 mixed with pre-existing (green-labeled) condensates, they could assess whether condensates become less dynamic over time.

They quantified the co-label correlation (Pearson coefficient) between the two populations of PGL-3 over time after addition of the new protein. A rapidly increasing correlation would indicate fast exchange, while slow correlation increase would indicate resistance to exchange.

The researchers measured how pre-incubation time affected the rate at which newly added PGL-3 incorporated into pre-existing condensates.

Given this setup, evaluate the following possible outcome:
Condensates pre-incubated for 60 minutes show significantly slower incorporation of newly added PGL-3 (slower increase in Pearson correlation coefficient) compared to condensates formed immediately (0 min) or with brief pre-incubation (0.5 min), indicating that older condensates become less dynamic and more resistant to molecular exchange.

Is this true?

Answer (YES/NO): NO